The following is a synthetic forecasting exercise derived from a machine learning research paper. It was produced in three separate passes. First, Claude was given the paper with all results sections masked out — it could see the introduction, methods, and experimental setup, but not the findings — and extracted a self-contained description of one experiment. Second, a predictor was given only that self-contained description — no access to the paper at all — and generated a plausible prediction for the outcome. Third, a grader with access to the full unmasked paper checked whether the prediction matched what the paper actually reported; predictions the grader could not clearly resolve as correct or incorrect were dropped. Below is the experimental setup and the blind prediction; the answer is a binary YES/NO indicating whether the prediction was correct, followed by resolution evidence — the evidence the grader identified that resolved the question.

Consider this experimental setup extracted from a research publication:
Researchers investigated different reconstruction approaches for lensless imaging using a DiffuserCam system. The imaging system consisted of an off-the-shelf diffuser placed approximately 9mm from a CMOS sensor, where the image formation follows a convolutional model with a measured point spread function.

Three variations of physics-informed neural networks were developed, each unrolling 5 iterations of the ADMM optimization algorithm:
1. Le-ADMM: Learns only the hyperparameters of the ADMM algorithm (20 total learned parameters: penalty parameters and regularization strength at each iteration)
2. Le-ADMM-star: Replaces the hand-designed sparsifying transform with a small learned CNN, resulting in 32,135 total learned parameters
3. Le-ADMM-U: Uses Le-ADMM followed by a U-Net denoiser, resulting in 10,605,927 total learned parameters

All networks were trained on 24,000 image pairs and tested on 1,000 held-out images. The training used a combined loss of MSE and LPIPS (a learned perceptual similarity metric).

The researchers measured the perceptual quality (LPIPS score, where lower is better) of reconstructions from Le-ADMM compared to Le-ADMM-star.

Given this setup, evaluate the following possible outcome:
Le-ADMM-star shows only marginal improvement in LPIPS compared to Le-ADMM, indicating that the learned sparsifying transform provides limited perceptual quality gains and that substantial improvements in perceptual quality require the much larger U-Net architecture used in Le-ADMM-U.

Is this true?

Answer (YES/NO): NO